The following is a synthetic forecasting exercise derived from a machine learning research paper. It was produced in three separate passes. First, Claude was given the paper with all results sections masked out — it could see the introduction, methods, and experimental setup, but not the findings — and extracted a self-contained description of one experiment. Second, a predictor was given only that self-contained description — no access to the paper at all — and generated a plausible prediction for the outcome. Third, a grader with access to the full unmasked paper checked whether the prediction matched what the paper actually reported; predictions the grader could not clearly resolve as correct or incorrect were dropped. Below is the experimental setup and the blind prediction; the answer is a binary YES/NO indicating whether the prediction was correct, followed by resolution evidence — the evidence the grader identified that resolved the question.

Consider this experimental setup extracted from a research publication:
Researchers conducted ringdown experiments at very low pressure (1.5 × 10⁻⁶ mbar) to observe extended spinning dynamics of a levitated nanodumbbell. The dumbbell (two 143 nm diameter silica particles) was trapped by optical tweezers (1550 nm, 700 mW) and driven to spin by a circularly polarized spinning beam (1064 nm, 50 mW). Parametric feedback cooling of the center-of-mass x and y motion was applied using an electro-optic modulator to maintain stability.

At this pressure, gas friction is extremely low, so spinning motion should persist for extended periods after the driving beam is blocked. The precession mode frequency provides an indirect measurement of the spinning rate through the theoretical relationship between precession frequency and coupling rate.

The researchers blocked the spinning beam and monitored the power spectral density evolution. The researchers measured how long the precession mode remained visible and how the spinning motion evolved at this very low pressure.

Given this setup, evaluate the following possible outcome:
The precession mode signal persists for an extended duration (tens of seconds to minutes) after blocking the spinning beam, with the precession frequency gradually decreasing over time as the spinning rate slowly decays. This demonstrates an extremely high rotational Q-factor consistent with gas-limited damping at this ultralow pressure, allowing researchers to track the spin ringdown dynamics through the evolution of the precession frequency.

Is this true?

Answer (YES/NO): NO